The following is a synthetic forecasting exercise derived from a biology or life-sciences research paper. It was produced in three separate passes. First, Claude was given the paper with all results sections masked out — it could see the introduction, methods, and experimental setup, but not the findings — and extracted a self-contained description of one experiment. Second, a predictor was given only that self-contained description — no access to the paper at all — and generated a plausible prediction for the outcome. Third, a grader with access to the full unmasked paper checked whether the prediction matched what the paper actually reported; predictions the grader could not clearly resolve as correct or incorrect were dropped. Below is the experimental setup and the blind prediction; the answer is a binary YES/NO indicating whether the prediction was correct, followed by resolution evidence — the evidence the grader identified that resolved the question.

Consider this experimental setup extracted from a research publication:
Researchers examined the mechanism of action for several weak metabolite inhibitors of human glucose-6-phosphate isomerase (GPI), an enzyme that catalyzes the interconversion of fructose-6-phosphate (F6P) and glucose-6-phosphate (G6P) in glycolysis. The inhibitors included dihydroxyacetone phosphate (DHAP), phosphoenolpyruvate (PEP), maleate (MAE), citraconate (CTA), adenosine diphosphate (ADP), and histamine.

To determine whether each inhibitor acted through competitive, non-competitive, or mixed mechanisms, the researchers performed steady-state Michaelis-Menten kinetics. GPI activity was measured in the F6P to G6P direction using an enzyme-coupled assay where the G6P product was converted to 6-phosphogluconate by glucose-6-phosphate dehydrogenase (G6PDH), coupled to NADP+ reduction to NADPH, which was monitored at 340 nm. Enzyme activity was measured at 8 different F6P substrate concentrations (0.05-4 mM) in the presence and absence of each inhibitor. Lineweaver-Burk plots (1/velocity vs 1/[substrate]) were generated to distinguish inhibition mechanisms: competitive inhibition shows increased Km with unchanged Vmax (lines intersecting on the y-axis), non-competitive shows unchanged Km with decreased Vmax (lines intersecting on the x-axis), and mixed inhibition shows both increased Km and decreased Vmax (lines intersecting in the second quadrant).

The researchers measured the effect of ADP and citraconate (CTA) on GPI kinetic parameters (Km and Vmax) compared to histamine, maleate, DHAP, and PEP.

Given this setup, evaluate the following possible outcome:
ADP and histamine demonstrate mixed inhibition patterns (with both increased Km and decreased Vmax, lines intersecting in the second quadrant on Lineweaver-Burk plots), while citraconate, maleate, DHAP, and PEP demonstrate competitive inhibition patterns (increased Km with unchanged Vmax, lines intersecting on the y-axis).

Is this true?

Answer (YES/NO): NO